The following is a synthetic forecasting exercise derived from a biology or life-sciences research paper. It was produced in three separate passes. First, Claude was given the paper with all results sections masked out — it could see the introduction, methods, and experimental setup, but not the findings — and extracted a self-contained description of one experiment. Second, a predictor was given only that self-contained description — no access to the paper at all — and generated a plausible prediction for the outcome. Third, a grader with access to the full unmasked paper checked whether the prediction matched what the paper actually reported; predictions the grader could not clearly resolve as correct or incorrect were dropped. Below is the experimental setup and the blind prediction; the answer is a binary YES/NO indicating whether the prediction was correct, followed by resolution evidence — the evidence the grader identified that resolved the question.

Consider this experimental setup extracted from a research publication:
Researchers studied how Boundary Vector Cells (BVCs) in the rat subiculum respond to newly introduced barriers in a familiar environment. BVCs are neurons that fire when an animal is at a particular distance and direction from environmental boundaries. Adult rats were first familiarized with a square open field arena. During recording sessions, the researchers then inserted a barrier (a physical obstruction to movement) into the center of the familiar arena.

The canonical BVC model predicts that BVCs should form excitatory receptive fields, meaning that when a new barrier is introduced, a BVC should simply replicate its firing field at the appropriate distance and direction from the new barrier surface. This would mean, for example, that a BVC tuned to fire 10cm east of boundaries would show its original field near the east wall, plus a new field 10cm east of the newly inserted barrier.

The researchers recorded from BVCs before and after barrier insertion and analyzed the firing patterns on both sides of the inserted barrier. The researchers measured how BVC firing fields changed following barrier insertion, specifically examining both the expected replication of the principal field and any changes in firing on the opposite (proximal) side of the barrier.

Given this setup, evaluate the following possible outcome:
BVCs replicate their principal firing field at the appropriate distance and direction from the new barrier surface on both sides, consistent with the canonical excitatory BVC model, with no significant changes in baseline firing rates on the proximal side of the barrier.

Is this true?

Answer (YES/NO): NO